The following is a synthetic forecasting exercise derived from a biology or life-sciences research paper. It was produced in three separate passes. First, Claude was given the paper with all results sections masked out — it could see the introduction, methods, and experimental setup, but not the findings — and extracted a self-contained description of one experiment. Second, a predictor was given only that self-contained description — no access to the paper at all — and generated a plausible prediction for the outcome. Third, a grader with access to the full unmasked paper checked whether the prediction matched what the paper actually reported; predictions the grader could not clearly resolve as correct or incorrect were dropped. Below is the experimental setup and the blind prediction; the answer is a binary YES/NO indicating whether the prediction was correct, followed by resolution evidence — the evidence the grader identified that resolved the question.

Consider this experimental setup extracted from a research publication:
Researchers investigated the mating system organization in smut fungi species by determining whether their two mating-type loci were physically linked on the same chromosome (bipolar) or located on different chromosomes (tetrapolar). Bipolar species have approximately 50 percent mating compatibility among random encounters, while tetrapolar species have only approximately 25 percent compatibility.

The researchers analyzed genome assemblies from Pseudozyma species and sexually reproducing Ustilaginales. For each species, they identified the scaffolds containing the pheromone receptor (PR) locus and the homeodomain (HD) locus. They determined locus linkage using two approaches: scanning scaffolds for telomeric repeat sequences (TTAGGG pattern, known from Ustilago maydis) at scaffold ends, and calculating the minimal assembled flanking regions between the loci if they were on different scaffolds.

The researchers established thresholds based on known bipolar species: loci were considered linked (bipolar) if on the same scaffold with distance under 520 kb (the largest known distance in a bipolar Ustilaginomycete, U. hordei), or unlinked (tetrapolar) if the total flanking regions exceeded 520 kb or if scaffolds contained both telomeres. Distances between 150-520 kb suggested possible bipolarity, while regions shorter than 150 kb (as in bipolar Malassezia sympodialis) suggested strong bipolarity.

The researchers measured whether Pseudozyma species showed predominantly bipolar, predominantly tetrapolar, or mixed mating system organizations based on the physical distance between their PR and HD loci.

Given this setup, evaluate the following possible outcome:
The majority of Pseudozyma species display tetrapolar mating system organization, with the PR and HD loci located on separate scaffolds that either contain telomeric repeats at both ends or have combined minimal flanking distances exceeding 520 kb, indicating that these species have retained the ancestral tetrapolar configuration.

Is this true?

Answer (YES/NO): NO